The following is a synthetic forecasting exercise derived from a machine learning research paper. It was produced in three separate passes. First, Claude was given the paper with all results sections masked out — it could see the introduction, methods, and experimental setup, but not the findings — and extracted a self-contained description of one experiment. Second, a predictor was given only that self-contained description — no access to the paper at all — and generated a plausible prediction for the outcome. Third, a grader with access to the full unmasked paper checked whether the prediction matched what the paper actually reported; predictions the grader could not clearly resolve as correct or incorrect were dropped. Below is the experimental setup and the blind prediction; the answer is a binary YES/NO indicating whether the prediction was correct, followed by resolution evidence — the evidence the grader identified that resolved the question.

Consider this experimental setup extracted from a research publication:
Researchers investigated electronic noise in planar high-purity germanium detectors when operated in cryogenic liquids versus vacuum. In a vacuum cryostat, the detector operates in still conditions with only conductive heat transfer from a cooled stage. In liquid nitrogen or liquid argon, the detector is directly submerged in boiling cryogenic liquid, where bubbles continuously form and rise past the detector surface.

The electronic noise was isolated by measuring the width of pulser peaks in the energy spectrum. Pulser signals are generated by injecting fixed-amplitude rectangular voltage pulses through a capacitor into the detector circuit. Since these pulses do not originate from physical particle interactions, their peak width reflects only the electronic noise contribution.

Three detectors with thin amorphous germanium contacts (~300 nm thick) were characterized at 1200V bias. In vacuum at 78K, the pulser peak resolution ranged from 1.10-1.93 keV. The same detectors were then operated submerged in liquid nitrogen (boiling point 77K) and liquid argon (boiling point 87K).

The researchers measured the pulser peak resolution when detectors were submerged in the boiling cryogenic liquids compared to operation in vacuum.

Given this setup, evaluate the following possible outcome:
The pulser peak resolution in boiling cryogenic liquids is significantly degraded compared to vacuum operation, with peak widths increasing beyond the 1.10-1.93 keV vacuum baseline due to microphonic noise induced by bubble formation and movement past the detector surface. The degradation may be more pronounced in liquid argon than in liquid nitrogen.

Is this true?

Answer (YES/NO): NO